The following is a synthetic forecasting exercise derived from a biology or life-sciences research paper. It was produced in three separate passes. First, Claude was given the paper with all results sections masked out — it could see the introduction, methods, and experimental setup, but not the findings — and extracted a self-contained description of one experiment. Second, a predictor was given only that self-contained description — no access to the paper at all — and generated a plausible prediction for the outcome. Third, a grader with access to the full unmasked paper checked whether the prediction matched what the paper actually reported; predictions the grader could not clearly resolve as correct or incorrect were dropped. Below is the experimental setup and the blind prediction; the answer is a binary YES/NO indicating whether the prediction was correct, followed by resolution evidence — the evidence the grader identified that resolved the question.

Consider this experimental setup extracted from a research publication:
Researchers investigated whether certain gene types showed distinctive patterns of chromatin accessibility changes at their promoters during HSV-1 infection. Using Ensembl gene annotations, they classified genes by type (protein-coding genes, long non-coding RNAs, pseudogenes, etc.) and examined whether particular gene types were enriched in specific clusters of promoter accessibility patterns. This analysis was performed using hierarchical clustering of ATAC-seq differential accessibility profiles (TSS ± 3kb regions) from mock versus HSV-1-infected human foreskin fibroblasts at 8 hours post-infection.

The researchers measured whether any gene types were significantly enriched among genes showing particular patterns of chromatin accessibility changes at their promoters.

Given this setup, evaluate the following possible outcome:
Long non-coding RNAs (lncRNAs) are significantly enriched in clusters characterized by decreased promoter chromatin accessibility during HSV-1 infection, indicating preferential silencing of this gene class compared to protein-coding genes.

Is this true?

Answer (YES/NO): NO